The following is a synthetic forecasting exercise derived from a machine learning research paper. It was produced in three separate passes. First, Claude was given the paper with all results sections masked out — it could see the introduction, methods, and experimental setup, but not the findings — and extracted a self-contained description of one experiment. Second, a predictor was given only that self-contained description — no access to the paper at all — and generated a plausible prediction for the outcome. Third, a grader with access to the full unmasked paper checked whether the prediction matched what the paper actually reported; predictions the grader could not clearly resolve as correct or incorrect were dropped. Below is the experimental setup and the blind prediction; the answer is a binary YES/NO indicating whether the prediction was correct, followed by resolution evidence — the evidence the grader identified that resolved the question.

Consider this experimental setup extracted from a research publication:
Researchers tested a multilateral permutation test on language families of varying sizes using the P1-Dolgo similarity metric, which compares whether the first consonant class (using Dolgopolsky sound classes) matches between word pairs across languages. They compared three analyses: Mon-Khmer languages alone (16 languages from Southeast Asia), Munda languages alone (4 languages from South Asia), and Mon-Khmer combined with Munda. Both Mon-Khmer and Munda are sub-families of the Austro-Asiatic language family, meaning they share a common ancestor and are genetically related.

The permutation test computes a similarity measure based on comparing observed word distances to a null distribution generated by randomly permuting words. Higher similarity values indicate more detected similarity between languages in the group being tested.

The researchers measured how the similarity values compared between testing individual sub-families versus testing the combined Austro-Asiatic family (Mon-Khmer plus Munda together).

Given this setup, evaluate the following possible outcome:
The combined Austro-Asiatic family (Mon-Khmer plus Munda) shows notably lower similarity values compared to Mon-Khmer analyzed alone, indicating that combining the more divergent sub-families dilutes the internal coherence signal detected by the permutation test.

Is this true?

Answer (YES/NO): YES